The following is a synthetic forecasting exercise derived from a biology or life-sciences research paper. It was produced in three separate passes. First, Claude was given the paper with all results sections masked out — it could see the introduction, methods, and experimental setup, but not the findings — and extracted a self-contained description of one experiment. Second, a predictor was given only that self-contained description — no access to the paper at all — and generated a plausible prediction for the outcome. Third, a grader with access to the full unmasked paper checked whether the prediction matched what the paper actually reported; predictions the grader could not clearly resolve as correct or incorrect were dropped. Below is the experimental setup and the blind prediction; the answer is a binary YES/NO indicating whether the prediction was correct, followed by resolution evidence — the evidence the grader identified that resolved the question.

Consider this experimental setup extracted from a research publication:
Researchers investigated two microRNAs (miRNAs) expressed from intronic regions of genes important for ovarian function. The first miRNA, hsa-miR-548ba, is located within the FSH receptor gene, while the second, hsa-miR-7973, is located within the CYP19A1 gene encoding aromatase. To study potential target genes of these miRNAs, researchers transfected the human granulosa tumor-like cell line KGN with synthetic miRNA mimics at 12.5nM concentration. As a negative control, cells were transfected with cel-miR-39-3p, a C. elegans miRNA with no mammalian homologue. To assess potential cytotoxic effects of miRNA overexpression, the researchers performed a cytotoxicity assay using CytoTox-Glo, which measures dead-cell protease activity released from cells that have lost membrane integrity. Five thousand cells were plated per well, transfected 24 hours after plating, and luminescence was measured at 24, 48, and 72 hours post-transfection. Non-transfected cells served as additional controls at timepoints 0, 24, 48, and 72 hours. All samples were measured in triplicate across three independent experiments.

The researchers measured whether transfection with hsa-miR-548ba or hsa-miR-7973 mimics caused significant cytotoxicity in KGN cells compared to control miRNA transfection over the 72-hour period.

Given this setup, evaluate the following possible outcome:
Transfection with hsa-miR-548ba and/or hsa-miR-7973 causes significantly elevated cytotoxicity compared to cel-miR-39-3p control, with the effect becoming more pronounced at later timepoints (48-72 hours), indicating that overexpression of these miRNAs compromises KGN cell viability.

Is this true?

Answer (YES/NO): NO